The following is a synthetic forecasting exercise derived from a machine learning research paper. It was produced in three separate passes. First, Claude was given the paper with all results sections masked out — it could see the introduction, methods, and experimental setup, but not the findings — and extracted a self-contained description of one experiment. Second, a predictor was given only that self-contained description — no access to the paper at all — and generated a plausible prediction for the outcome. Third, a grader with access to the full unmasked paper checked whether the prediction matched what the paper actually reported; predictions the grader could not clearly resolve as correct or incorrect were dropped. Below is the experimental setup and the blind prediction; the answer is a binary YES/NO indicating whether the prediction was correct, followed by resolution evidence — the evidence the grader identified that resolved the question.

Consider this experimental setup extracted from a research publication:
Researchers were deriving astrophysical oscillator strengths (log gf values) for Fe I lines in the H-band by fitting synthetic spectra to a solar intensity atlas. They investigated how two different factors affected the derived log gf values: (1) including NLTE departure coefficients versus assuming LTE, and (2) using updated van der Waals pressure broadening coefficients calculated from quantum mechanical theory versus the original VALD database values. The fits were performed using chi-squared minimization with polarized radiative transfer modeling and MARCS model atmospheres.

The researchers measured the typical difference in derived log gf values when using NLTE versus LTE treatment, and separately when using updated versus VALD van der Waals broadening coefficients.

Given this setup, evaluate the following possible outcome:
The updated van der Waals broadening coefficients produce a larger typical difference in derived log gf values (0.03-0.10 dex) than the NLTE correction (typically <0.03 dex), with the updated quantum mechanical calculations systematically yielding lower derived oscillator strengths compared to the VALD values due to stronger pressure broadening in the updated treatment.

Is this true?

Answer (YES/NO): NO